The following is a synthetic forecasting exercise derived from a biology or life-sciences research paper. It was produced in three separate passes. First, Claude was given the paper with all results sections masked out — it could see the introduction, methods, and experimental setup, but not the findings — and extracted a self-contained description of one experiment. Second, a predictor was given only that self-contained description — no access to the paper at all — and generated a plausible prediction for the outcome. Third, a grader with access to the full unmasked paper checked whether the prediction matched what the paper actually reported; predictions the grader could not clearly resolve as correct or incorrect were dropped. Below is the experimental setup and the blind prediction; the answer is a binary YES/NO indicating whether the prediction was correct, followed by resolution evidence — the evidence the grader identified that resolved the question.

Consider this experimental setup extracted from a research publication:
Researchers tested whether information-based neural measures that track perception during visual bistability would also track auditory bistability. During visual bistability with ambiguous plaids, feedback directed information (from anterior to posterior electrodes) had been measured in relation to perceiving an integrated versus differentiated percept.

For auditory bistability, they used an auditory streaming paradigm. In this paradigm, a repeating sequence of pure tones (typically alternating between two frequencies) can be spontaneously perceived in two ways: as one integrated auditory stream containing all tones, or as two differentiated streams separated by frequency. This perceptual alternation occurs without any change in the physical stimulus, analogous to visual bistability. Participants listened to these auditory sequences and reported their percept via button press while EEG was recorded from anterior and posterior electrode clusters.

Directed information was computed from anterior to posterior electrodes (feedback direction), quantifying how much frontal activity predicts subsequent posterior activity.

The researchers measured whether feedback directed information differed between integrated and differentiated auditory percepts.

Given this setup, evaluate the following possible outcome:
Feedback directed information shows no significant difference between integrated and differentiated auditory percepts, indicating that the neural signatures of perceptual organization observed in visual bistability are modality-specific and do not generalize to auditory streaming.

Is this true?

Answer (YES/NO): NO